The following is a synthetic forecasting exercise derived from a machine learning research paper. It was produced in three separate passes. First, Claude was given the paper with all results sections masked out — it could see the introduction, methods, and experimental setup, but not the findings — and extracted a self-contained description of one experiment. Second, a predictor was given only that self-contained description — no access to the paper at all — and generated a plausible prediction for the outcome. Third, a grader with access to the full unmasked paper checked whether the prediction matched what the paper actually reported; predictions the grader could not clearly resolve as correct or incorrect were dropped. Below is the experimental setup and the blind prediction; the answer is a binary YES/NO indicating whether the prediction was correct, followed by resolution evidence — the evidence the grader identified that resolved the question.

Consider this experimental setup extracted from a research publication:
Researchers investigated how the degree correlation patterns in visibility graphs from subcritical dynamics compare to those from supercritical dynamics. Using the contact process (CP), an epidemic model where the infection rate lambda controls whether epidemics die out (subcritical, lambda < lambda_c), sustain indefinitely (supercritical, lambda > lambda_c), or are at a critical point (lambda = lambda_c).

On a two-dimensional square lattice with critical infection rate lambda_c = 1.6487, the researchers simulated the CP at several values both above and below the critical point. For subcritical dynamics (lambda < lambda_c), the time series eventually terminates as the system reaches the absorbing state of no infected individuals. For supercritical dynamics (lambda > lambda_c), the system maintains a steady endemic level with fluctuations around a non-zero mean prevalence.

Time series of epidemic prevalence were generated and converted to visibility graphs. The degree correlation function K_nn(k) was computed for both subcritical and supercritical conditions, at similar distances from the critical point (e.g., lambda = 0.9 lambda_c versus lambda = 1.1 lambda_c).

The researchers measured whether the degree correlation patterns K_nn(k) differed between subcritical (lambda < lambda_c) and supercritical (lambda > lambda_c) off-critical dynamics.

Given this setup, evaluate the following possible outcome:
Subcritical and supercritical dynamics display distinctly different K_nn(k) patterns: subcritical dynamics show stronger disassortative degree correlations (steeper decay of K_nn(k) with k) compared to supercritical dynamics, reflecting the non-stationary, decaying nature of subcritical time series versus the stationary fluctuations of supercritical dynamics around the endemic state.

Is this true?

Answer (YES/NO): NO